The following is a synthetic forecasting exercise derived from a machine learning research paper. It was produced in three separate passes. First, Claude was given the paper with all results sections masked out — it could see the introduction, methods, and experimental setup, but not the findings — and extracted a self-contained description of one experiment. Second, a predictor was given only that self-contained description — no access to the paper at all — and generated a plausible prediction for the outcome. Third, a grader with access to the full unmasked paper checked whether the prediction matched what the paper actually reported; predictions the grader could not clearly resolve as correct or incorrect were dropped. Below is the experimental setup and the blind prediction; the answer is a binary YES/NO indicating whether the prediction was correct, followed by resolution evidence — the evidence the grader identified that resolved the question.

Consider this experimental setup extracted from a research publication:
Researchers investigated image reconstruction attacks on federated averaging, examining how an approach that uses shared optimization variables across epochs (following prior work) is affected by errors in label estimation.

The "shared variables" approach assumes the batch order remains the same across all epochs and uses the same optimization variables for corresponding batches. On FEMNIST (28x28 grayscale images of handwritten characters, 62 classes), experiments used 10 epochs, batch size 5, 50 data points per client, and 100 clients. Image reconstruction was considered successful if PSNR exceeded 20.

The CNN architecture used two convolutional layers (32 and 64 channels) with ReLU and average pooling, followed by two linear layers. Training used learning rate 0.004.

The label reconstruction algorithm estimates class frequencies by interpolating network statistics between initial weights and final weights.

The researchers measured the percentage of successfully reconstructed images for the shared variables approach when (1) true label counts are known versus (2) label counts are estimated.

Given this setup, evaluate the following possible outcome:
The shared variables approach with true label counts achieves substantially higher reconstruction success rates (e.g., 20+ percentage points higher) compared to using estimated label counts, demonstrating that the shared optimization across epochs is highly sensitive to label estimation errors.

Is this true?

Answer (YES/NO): NO